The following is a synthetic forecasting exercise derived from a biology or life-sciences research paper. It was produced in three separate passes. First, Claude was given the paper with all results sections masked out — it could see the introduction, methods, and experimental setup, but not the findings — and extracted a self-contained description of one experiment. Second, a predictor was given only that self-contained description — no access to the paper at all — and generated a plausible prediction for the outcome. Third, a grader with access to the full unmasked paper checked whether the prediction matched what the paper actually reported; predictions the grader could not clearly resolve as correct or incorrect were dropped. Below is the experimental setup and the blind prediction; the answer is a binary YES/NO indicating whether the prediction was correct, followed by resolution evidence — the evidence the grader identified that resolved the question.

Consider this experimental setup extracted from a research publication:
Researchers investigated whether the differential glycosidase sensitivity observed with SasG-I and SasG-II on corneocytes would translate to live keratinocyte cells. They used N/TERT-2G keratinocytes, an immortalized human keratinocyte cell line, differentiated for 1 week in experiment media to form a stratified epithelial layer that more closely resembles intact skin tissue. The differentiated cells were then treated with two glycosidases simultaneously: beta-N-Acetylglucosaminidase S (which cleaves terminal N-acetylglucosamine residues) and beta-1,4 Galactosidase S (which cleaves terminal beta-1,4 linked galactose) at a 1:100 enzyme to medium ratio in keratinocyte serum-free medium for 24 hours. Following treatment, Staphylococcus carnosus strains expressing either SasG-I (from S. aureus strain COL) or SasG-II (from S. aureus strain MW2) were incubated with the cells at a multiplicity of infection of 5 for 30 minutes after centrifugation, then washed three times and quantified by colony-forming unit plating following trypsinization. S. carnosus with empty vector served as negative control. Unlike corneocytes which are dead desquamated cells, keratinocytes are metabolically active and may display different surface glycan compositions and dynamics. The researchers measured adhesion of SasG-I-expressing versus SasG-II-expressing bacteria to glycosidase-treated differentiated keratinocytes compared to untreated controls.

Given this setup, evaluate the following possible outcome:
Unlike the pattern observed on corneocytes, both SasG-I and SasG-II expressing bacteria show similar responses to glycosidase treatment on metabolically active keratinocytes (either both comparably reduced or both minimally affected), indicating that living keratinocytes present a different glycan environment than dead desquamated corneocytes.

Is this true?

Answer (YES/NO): NO